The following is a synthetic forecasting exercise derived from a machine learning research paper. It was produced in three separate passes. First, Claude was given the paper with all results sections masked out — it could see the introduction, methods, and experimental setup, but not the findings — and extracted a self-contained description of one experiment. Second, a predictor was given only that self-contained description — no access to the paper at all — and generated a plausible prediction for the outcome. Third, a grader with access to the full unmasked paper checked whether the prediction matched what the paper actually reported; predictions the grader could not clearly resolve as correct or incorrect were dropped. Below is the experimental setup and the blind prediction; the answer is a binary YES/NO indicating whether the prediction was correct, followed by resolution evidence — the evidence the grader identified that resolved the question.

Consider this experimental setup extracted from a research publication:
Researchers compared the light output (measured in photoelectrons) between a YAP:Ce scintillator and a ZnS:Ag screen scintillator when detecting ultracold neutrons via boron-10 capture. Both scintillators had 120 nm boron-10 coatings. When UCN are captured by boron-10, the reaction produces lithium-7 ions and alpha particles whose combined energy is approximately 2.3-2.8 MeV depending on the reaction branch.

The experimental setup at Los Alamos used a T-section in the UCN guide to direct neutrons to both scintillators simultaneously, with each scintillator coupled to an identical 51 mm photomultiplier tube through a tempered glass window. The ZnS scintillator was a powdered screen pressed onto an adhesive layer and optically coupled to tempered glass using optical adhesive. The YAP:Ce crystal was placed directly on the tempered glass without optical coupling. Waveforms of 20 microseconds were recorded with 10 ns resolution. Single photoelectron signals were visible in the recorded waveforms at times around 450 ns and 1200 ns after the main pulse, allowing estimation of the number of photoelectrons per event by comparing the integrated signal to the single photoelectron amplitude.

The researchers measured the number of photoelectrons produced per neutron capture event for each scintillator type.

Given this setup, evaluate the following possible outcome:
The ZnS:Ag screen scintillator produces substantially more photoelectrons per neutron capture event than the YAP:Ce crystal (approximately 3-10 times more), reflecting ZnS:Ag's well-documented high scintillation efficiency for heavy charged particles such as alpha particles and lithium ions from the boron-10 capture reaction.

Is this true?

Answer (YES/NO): YES